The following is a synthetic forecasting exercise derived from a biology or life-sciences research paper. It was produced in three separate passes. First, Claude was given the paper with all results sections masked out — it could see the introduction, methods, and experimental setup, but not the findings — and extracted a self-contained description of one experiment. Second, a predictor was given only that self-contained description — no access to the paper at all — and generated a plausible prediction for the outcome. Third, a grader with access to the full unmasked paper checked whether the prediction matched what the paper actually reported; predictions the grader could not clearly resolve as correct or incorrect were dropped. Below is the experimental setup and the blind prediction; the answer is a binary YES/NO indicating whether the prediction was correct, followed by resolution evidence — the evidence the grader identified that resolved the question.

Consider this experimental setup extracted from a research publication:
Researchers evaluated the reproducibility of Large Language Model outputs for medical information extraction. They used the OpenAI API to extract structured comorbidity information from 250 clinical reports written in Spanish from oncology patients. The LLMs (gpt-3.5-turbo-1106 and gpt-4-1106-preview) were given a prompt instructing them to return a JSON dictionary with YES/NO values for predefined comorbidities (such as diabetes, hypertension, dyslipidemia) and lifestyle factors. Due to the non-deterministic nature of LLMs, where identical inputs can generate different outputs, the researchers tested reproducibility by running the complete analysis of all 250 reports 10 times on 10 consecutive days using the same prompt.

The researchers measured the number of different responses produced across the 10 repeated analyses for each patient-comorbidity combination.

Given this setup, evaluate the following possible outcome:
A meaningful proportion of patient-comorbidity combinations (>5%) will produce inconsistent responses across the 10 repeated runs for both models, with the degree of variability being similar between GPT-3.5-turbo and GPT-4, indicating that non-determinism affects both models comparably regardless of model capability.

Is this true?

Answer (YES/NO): NO